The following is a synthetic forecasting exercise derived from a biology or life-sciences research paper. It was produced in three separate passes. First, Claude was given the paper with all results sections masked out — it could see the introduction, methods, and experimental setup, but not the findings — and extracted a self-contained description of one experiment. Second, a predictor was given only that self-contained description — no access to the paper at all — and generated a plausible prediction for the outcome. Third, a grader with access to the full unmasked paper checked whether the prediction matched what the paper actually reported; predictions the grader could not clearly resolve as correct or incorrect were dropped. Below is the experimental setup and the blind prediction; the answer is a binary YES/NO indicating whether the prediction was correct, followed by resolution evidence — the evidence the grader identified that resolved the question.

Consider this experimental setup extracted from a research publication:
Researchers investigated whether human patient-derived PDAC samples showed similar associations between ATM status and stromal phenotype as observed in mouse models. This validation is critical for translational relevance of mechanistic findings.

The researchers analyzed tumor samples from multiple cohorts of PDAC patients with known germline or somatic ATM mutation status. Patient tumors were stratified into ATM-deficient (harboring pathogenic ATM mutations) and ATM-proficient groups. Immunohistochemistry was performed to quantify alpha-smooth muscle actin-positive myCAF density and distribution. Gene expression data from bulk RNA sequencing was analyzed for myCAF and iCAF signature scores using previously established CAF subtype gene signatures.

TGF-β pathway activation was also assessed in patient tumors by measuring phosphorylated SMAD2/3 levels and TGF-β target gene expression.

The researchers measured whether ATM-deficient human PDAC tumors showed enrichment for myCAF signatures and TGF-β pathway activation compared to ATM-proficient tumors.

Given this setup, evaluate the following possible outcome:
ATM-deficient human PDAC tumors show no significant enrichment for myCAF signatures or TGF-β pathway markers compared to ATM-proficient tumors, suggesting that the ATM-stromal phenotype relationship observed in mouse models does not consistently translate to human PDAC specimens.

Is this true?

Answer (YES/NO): NO